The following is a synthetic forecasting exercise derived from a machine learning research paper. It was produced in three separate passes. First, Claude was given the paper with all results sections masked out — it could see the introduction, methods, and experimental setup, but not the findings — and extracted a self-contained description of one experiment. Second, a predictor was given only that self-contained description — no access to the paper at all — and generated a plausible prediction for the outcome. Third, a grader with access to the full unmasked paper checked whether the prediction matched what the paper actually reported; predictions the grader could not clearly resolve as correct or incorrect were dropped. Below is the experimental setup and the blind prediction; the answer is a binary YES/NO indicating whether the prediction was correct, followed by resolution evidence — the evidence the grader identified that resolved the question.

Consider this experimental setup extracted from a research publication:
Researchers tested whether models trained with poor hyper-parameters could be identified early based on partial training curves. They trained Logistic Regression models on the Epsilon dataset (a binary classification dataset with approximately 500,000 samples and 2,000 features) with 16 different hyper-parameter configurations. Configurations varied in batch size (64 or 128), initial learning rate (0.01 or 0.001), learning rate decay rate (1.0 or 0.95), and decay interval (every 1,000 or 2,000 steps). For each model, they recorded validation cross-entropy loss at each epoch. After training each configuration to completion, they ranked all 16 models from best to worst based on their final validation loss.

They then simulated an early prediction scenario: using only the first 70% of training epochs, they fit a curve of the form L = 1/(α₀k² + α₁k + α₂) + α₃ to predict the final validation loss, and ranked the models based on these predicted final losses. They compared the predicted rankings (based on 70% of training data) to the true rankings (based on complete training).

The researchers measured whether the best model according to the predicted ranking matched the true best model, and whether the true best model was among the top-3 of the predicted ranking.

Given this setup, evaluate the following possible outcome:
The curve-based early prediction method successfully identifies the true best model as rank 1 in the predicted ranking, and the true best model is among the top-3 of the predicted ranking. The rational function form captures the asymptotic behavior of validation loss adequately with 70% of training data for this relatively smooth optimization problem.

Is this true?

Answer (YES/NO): NO